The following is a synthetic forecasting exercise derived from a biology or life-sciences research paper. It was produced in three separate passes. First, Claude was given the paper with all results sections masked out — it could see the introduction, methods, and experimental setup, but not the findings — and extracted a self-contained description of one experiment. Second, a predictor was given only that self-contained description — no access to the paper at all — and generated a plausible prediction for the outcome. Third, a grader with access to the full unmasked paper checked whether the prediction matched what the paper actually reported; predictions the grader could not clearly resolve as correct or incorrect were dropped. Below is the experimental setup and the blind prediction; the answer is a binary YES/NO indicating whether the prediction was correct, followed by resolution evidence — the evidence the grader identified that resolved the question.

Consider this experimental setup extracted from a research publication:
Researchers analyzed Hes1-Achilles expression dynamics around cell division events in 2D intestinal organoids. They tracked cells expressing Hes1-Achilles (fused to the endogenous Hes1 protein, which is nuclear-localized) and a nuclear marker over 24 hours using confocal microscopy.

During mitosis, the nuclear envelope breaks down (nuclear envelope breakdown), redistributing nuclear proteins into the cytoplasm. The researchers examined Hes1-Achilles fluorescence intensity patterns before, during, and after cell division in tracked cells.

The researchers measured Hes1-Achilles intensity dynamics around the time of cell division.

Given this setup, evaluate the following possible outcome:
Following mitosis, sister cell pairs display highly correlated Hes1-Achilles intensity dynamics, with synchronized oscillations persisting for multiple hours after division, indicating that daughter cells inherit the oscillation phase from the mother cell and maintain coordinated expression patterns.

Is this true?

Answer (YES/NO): NO